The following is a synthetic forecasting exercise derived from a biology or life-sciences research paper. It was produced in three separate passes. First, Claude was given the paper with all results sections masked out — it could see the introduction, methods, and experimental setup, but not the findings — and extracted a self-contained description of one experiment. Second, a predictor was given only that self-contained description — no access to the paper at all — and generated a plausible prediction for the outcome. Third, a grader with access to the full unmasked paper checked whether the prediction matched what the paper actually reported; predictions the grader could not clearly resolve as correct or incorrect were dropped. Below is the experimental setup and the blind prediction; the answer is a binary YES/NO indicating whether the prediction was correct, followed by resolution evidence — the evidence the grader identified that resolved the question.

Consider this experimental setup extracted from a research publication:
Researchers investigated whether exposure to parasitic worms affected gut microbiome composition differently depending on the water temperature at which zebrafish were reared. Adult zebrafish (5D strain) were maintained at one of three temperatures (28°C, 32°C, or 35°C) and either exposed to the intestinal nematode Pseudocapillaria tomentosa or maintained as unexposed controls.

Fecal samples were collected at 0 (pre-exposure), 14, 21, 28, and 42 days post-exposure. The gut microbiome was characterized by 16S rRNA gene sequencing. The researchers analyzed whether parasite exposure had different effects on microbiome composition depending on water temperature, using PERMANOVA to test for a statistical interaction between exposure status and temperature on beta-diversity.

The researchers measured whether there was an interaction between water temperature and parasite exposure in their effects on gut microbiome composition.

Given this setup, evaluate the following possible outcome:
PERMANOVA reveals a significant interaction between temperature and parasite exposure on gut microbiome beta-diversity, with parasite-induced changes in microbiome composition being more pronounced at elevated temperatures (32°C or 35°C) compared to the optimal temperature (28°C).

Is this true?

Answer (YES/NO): NO